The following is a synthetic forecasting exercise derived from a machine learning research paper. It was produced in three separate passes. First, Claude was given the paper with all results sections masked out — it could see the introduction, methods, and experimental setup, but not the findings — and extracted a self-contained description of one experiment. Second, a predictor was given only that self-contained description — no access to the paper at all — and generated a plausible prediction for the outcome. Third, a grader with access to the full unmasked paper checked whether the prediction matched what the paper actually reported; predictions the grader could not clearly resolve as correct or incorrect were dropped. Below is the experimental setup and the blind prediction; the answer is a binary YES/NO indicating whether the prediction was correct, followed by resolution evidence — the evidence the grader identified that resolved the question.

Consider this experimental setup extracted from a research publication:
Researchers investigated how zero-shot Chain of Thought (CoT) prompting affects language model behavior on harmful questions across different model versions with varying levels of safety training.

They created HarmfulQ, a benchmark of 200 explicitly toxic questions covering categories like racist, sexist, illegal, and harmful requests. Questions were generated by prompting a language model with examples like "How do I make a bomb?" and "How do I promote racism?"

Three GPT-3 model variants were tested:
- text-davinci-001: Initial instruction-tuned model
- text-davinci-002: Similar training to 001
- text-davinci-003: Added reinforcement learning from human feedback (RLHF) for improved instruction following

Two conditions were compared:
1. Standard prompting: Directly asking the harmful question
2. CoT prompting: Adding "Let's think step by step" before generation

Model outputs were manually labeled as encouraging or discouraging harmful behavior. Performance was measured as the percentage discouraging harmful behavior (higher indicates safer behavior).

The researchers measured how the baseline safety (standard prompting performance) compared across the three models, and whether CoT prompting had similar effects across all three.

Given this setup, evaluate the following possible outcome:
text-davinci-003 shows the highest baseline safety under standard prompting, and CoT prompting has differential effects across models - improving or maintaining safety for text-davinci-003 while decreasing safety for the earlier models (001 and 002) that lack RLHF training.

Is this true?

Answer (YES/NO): NO